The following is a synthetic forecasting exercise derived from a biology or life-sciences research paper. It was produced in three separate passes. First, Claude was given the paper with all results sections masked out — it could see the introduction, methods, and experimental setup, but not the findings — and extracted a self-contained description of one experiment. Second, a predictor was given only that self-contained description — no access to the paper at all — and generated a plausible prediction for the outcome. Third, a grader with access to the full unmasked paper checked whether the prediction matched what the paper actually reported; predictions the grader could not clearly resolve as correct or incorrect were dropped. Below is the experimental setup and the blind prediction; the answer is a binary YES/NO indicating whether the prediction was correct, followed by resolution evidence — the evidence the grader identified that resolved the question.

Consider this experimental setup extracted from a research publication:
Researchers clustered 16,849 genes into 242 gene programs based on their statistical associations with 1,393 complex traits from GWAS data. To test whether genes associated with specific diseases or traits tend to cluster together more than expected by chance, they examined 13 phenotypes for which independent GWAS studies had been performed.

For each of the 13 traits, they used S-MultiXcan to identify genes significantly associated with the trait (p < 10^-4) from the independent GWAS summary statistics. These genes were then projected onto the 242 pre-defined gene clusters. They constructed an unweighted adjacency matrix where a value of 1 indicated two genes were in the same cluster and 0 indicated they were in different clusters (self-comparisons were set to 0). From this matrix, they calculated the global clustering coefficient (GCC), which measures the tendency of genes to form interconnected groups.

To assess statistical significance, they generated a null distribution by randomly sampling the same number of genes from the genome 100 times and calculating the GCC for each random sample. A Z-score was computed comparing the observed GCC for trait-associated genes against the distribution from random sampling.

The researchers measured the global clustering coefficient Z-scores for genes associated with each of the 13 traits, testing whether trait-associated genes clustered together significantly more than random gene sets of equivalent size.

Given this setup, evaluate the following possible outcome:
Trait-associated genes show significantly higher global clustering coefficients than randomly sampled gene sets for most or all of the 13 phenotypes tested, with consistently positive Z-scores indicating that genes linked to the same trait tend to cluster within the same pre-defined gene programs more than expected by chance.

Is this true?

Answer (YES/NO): YES